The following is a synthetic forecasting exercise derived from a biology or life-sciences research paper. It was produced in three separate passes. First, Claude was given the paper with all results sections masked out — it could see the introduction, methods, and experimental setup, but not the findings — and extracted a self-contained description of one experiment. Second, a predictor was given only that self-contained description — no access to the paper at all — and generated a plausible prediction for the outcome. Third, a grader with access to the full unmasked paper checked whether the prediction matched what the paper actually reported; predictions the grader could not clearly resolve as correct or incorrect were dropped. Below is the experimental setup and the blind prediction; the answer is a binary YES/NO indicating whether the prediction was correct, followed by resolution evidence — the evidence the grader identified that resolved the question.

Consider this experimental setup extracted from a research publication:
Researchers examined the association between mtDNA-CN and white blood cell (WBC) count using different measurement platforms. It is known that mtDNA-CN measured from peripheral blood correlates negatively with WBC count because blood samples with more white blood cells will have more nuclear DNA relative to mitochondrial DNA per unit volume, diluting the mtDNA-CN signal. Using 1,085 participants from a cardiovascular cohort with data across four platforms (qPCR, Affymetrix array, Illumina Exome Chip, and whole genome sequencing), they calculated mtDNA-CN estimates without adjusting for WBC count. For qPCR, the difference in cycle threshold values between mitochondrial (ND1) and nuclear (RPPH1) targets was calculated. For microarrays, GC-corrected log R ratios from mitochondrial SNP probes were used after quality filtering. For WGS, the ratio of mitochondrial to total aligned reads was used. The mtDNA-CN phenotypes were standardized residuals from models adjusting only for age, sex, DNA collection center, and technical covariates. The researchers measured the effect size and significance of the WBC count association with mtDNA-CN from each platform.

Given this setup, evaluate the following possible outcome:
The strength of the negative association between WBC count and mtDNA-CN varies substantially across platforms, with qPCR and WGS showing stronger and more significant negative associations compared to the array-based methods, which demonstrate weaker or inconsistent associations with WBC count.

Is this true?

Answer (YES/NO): NO